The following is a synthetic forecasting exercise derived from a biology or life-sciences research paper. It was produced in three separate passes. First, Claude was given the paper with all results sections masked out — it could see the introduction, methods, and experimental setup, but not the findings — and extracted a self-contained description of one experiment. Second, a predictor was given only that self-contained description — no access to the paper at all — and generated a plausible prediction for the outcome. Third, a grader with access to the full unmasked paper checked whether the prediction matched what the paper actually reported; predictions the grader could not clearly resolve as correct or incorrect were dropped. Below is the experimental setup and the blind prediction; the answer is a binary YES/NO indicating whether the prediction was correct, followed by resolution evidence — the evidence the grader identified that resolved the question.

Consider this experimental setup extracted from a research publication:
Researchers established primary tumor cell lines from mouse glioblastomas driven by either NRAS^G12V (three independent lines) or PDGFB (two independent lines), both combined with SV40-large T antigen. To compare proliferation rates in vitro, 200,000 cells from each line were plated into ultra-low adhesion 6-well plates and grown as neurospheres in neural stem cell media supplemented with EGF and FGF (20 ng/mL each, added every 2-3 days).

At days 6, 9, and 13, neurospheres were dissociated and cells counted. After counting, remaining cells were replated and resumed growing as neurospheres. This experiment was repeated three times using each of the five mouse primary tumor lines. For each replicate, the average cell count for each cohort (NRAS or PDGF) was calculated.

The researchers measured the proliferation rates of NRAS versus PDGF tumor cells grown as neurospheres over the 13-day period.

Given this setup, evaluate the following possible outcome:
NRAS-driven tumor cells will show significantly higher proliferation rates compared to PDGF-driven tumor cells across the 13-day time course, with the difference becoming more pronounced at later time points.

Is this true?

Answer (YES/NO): NO